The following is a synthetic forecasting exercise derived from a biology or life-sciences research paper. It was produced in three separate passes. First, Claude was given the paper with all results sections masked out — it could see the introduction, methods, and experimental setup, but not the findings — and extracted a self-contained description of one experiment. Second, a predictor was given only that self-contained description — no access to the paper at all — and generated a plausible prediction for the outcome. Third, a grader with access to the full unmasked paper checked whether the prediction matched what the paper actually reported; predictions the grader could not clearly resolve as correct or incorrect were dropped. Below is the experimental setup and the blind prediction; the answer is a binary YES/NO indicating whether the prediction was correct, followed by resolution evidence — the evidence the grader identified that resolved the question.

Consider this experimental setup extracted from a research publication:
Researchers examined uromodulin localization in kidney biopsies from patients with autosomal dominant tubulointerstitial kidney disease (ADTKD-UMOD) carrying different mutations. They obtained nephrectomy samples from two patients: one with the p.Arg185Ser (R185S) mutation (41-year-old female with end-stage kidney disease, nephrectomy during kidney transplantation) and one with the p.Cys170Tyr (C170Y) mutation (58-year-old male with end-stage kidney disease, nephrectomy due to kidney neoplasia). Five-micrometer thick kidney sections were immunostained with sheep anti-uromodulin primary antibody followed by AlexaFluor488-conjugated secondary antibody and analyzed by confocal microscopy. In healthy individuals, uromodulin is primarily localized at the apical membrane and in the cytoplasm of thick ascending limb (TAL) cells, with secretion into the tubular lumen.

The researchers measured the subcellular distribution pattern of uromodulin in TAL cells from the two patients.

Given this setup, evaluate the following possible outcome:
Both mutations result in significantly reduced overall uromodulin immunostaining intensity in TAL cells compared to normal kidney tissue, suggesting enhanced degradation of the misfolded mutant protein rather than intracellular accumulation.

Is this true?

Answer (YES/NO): NO